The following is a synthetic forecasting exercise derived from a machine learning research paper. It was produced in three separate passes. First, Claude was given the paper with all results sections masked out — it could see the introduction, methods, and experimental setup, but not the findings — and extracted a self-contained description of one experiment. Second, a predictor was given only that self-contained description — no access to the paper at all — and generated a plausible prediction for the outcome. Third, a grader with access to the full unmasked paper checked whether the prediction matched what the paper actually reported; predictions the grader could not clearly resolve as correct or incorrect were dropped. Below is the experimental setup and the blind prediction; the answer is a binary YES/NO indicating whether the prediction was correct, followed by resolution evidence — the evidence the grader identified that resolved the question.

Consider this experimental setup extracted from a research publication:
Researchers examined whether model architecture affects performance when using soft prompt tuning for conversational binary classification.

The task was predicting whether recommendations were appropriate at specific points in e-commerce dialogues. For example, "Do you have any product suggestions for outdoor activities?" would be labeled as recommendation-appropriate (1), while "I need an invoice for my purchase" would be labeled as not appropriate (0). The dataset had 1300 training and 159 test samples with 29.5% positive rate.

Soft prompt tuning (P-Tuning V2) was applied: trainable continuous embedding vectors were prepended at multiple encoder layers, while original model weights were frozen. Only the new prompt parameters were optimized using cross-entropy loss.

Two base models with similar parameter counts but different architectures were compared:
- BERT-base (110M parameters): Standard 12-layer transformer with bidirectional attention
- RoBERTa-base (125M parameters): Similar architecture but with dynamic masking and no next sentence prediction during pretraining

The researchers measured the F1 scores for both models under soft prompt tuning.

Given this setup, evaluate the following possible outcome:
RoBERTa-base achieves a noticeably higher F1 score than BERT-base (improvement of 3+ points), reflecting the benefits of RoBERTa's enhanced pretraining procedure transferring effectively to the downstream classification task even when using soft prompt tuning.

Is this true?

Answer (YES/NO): NO